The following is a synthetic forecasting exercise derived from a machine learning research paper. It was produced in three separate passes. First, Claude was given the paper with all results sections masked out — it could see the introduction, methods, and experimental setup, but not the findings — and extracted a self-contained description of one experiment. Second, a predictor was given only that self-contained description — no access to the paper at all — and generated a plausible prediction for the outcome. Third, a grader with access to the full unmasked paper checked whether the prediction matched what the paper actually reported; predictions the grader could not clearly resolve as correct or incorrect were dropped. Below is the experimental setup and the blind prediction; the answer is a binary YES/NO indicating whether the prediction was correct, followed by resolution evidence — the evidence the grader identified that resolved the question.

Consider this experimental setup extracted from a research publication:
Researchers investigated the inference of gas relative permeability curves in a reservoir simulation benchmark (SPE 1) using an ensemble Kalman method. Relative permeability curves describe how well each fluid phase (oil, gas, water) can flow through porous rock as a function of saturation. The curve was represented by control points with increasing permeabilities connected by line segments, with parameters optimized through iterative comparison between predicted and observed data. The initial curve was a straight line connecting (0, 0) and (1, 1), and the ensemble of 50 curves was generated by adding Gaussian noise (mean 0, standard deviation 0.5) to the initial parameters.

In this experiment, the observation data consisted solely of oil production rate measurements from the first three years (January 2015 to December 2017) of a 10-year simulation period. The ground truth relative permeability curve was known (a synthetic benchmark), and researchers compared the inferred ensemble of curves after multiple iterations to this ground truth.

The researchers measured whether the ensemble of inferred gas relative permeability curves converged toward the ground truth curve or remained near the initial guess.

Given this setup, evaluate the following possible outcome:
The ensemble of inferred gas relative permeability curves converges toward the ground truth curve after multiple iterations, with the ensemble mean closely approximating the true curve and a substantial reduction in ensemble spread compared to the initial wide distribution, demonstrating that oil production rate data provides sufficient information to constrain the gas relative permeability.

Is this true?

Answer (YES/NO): NO